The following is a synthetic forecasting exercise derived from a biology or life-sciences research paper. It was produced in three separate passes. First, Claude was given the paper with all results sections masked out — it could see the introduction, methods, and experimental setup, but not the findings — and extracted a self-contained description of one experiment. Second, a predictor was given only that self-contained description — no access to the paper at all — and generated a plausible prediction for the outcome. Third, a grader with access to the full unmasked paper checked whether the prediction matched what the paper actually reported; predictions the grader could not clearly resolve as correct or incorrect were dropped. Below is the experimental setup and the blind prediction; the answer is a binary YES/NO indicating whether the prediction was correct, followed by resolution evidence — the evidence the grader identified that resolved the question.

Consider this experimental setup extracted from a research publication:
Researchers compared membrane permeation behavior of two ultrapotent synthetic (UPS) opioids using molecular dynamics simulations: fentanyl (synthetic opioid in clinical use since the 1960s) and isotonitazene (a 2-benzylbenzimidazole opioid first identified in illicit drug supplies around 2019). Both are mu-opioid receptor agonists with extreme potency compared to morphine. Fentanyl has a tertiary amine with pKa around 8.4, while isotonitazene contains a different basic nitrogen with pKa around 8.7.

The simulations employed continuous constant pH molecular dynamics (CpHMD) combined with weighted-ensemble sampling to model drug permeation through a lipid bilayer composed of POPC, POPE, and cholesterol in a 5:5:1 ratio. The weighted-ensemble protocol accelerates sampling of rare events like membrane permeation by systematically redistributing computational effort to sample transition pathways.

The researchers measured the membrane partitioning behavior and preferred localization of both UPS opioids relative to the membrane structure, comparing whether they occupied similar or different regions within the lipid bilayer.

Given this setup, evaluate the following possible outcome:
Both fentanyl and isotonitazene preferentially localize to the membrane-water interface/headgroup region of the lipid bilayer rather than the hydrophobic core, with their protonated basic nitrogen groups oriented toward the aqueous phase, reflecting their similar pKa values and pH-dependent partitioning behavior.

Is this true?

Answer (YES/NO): NO